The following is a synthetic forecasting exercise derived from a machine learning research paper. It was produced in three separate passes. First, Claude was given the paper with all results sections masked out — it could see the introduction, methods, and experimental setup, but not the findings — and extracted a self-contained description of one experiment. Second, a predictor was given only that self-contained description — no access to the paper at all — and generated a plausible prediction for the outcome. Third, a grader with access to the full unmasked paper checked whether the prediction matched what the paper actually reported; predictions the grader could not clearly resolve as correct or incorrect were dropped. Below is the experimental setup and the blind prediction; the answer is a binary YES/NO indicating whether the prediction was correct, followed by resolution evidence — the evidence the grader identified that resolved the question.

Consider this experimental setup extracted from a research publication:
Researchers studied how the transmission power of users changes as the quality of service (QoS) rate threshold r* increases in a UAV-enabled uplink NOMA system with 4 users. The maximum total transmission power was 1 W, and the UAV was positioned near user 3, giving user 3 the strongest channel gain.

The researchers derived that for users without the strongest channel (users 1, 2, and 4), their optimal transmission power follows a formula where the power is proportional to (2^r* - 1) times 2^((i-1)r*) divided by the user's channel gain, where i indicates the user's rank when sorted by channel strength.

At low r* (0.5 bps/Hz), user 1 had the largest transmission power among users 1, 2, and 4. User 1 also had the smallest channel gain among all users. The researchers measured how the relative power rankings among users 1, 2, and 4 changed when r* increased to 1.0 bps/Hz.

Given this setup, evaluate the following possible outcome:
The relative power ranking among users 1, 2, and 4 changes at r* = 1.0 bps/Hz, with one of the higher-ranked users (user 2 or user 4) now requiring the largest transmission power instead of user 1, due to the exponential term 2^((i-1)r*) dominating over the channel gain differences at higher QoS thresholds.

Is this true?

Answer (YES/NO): YES